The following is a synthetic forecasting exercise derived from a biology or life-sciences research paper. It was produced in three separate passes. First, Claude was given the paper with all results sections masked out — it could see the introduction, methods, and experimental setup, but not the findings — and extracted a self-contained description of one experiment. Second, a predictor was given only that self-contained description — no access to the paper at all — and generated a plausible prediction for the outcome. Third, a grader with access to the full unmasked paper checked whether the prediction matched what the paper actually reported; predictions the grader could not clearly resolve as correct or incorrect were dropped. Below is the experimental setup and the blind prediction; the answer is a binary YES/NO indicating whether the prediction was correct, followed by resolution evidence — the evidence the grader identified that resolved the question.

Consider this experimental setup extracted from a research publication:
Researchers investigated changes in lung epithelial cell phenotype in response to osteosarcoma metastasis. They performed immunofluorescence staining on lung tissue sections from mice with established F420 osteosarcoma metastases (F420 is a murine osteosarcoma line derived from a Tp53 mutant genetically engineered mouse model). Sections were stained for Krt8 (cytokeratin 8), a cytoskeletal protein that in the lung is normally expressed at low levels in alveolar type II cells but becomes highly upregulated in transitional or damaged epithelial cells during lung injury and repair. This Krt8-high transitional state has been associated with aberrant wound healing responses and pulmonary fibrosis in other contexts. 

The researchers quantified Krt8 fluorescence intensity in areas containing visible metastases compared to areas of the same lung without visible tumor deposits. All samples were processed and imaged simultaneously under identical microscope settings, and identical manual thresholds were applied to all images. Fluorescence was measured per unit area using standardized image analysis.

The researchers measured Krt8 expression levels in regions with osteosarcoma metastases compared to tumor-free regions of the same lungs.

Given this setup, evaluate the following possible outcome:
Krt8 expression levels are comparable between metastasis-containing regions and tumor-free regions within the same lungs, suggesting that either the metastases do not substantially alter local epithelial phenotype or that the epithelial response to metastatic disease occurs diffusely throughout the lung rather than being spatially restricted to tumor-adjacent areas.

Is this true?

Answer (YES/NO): NO